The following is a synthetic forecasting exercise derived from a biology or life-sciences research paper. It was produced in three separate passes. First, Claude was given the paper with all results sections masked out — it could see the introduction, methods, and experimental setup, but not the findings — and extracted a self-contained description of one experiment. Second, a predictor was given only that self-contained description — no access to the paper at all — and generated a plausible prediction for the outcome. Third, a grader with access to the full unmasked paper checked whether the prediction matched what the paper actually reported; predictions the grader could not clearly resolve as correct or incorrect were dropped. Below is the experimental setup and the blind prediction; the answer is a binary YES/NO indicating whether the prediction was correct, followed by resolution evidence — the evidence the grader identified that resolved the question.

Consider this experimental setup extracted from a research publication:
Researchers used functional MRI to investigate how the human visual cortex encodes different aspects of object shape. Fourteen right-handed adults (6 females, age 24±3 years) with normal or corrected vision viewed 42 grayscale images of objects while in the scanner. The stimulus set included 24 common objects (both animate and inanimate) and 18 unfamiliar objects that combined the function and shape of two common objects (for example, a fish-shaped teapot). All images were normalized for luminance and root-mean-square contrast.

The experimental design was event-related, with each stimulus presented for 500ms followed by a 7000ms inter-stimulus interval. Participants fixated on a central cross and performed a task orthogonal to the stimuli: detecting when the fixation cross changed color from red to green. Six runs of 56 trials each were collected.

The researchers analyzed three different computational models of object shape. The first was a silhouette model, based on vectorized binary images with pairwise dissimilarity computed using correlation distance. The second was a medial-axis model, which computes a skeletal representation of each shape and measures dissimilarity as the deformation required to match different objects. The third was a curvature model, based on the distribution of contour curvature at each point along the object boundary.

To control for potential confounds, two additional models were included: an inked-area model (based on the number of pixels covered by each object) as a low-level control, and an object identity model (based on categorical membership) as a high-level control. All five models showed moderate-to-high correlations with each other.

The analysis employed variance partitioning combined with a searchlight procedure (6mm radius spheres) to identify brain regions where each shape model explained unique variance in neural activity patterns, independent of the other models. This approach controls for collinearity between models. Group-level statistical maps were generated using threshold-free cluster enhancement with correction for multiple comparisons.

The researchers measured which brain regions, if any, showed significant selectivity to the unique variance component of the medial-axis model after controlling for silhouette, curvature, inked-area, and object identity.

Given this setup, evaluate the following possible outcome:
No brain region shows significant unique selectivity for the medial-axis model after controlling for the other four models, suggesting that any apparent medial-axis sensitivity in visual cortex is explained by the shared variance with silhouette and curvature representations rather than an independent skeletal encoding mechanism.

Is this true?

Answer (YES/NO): NO